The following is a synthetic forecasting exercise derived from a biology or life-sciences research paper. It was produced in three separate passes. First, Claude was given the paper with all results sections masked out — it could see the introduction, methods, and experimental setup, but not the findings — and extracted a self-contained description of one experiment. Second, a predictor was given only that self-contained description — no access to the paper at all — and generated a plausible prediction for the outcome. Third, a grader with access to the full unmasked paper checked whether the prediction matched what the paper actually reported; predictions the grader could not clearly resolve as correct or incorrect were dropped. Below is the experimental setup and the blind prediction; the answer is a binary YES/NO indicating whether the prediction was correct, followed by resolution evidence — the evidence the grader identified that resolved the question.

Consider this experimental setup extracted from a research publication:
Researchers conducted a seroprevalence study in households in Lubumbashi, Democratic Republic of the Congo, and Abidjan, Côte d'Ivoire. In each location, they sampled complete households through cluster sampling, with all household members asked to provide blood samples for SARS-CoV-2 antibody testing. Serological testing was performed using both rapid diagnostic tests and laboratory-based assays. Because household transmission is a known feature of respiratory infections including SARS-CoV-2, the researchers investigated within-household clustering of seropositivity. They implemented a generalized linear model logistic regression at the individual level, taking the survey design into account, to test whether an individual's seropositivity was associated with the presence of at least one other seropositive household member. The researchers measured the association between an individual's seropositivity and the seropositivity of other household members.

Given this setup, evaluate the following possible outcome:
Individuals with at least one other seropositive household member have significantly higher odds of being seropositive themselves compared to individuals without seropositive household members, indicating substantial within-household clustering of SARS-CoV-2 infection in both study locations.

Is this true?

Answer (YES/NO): YES